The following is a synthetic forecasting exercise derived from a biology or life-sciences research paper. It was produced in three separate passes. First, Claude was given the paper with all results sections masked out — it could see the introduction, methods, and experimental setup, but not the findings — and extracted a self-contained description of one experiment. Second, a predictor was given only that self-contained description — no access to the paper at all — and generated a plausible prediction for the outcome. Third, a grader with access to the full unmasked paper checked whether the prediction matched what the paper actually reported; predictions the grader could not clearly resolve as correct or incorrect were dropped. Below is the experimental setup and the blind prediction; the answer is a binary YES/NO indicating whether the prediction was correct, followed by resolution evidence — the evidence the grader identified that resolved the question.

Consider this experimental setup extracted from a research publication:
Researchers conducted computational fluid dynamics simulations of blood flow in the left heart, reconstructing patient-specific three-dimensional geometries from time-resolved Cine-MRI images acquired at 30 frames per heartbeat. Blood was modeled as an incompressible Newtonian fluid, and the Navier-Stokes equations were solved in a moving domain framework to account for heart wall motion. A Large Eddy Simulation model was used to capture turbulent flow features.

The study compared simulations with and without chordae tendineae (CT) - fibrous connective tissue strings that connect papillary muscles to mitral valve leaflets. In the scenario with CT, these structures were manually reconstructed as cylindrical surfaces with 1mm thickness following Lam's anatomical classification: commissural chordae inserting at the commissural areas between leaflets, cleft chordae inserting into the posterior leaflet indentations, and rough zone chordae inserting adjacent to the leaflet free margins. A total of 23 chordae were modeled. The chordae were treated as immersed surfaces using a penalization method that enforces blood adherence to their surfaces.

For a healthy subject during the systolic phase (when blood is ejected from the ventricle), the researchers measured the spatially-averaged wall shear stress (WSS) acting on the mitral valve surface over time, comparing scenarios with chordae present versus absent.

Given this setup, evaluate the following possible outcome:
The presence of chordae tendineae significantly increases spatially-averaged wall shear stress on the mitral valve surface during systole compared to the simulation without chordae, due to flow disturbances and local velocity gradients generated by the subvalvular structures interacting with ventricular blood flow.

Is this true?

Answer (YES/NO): NO